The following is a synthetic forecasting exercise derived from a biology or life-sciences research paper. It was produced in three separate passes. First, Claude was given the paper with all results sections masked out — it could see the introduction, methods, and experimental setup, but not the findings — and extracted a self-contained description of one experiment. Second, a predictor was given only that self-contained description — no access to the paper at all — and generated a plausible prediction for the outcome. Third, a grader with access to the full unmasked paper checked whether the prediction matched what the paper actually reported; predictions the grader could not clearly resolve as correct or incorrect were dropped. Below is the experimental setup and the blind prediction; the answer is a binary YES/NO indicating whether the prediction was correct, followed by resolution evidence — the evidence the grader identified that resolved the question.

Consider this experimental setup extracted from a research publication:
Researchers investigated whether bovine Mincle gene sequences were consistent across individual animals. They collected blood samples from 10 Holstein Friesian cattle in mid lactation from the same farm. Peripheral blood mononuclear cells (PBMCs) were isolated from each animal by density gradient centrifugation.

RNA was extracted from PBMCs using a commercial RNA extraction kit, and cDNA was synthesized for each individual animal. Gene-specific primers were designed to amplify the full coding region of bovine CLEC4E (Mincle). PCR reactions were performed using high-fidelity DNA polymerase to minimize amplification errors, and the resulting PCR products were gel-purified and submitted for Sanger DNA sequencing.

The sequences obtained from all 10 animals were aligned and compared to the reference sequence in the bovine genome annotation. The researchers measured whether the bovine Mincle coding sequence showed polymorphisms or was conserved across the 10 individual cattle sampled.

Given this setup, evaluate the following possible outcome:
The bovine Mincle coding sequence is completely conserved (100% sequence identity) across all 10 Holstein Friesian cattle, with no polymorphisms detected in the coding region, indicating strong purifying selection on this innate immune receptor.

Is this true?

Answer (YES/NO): NO